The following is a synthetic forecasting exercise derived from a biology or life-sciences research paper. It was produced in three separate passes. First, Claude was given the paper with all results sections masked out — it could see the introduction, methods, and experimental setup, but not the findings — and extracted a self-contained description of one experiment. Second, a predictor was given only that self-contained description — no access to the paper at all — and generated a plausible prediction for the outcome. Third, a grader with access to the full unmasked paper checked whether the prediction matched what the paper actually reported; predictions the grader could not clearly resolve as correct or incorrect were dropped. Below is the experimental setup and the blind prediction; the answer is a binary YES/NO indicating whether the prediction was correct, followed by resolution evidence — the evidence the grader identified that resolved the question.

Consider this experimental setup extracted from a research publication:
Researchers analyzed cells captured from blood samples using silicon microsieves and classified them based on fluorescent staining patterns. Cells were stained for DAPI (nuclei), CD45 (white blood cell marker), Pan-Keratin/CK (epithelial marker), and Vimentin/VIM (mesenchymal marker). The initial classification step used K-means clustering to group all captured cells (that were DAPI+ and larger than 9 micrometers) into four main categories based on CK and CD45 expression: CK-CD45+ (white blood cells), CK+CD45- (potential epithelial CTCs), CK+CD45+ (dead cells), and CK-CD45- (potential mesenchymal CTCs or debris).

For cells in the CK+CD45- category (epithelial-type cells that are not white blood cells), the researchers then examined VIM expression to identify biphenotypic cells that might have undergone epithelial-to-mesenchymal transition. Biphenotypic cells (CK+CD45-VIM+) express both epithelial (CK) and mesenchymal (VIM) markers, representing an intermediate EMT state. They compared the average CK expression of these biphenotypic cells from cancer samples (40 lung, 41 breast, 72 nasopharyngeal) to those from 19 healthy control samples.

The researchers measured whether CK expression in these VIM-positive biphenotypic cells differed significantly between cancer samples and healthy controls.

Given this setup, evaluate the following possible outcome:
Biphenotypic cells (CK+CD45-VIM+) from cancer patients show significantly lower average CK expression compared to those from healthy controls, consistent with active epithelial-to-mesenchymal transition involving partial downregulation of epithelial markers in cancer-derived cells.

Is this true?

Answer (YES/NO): NO